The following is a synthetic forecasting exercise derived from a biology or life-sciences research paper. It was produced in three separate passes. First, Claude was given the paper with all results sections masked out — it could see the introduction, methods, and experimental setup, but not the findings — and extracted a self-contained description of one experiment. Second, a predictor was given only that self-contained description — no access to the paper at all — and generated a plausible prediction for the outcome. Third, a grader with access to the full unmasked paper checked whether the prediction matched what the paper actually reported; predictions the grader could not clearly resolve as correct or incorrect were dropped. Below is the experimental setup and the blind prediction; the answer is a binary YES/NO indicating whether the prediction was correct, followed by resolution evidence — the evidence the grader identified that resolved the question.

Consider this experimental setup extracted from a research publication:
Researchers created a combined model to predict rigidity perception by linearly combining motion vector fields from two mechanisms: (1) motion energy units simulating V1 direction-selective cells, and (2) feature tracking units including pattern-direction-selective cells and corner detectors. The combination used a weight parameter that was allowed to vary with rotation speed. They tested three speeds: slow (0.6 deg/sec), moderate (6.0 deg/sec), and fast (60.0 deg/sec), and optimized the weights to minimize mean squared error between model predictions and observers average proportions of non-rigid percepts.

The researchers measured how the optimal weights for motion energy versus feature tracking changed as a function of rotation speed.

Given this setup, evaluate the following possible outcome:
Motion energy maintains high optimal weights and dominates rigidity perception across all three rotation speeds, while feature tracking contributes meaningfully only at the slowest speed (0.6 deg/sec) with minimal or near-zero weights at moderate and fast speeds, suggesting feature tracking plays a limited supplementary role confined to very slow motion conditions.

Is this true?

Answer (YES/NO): NO